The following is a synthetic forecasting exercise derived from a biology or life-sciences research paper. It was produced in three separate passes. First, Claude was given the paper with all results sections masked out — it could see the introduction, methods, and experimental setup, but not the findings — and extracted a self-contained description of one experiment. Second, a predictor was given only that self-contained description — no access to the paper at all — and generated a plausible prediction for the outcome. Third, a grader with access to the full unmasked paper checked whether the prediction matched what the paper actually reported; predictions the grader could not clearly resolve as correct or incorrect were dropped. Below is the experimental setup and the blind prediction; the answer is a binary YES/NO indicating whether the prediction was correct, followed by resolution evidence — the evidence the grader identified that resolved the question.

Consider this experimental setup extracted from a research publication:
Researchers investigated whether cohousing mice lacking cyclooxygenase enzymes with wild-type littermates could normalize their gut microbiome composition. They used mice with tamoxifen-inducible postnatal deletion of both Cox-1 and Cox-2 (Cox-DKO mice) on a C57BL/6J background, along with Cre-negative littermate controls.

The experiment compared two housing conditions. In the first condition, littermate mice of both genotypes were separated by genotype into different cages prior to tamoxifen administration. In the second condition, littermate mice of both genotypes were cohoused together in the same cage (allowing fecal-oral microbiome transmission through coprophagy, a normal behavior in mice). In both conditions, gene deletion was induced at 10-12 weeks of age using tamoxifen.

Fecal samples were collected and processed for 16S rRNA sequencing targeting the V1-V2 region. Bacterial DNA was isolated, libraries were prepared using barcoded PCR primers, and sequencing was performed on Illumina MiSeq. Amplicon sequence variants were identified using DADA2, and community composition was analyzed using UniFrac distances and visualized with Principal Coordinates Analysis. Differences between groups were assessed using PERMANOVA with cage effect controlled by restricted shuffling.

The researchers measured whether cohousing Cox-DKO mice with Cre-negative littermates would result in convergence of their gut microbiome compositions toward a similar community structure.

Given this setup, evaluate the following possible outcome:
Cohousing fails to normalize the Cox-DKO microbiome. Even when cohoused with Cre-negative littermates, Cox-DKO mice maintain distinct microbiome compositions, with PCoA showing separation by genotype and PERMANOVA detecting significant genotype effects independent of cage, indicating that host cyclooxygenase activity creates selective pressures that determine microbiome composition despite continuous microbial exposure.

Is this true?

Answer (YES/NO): NO